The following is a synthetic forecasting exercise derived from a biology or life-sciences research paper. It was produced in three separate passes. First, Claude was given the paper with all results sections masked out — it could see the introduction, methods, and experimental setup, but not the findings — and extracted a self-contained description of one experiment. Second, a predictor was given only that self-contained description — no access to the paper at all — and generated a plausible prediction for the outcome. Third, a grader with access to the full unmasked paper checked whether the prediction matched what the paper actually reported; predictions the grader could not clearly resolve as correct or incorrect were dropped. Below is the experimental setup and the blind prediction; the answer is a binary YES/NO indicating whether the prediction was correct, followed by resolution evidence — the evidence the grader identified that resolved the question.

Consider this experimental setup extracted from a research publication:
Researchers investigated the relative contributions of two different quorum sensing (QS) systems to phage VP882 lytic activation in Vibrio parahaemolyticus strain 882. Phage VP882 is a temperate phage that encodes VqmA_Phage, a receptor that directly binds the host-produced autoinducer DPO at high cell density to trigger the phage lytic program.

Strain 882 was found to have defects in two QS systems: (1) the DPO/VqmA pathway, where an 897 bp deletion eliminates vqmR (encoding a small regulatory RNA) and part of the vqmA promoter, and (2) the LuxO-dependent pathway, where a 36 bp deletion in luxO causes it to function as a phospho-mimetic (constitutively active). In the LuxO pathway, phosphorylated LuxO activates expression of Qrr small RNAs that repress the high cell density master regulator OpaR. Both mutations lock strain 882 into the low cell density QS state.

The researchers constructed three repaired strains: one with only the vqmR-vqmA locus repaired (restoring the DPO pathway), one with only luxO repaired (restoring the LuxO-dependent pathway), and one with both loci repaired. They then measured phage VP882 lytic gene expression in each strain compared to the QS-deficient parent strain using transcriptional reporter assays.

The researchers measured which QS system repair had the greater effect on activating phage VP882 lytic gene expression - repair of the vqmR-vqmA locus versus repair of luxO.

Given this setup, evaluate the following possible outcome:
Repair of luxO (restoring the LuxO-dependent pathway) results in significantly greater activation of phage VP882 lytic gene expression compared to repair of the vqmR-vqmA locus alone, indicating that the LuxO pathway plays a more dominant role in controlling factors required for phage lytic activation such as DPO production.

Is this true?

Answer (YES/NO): YES